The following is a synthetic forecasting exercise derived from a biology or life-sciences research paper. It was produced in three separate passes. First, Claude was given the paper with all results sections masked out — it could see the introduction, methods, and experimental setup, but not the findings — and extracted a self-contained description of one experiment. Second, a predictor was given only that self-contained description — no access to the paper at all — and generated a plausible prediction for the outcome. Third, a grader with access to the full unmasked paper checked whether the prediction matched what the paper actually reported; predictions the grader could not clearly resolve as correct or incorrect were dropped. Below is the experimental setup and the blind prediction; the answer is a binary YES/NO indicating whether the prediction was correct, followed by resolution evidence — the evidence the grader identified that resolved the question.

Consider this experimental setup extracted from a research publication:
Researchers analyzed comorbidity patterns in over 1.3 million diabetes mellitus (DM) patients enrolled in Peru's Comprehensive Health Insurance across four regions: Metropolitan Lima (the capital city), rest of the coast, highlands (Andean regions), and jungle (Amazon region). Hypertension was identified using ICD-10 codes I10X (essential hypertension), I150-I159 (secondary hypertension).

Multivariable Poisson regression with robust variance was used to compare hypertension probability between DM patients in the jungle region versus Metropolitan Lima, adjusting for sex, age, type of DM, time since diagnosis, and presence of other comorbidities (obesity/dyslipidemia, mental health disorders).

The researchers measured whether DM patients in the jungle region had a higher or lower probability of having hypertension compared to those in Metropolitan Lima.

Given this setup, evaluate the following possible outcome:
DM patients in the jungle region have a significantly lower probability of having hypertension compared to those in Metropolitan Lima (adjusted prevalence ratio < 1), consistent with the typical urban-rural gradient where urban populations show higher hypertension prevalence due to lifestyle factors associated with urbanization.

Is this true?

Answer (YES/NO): NO